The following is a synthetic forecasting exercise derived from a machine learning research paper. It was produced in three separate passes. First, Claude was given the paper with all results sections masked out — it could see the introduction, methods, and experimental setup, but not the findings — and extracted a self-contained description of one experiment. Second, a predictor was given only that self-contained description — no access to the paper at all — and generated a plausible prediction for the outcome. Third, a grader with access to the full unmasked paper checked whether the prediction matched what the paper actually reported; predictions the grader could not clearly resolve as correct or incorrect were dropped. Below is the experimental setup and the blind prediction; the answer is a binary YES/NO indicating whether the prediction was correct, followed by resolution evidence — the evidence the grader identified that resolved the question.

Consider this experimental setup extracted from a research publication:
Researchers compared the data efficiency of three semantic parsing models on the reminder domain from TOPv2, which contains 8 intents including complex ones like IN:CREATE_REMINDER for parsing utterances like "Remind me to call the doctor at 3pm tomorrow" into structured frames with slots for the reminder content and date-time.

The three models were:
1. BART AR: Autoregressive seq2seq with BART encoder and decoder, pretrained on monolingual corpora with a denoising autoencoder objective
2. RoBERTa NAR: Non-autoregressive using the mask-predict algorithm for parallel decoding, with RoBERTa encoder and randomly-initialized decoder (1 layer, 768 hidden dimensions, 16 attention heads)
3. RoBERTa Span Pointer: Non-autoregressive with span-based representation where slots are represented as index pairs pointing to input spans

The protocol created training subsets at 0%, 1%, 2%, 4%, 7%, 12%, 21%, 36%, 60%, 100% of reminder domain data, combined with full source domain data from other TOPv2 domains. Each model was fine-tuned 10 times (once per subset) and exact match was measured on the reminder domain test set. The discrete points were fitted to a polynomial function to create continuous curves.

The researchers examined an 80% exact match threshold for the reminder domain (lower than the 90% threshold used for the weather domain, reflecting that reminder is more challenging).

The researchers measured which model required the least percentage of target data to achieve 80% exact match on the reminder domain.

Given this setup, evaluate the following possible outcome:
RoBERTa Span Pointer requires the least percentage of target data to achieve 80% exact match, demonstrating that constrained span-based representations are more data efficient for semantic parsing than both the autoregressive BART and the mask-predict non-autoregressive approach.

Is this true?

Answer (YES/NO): YES